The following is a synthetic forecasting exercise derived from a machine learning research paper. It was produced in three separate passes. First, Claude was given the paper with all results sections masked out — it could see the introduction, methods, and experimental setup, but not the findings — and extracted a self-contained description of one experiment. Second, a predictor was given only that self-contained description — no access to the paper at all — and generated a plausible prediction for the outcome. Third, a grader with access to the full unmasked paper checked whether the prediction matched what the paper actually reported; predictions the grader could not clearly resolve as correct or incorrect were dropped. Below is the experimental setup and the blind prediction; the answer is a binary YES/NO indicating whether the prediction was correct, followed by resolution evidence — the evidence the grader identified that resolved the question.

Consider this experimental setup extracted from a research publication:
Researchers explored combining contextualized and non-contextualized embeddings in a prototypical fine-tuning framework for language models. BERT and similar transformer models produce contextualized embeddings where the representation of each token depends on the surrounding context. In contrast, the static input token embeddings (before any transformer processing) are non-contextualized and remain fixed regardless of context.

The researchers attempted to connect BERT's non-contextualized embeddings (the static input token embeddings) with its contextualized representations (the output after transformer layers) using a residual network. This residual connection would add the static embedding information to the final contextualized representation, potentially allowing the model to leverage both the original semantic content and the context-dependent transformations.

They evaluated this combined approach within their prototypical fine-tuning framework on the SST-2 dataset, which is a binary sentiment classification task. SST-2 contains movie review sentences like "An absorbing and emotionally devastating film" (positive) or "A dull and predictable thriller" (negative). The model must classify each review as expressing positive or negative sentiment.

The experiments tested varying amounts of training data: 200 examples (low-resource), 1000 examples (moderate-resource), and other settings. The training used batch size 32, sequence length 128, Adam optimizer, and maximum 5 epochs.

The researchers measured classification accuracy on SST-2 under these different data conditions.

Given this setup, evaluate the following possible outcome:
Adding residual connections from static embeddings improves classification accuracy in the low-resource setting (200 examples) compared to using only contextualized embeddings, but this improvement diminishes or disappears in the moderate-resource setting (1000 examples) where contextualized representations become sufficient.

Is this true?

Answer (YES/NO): NO